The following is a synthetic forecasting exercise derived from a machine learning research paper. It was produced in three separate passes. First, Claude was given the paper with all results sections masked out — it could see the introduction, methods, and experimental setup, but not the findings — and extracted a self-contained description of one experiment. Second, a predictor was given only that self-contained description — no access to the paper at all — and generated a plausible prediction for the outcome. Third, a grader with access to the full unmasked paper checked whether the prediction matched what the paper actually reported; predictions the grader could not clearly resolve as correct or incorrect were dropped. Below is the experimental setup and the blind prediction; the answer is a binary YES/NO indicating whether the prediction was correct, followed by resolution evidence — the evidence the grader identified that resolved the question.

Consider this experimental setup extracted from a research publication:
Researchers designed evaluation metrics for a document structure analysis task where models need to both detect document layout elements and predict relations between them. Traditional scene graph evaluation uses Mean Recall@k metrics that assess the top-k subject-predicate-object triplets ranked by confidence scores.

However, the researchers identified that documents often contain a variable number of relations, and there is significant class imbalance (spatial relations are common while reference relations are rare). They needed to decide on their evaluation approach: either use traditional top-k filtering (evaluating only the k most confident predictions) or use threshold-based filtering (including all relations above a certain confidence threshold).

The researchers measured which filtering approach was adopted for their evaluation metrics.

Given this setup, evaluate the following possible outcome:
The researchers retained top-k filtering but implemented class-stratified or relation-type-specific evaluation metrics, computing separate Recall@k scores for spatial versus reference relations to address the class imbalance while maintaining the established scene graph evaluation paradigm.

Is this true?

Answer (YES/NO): NO